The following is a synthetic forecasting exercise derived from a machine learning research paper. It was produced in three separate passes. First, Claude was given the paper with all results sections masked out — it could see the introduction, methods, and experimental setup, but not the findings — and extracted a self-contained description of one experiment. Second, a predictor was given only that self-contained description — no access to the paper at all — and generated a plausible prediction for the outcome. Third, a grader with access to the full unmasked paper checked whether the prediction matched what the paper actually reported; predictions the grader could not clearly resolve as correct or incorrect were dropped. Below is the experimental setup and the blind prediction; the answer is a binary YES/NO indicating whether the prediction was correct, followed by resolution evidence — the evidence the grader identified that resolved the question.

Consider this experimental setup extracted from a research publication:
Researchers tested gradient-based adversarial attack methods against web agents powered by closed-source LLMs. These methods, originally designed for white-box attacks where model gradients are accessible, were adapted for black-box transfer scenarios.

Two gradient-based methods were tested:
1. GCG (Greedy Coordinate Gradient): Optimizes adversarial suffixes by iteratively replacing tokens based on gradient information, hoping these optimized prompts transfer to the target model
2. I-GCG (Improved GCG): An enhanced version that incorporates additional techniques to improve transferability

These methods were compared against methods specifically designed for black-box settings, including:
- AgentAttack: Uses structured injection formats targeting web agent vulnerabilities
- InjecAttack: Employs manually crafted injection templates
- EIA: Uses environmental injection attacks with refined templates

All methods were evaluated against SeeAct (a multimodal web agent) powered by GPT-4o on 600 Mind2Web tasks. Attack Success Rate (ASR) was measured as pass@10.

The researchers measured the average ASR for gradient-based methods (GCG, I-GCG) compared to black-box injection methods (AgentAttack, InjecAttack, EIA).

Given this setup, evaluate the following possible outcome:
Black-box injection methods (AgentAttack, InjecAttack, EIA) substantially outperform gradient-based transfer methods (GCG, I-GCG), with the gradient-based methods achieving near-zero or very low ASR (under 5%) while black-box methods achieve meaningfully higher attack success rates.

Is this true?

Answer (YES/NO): YES